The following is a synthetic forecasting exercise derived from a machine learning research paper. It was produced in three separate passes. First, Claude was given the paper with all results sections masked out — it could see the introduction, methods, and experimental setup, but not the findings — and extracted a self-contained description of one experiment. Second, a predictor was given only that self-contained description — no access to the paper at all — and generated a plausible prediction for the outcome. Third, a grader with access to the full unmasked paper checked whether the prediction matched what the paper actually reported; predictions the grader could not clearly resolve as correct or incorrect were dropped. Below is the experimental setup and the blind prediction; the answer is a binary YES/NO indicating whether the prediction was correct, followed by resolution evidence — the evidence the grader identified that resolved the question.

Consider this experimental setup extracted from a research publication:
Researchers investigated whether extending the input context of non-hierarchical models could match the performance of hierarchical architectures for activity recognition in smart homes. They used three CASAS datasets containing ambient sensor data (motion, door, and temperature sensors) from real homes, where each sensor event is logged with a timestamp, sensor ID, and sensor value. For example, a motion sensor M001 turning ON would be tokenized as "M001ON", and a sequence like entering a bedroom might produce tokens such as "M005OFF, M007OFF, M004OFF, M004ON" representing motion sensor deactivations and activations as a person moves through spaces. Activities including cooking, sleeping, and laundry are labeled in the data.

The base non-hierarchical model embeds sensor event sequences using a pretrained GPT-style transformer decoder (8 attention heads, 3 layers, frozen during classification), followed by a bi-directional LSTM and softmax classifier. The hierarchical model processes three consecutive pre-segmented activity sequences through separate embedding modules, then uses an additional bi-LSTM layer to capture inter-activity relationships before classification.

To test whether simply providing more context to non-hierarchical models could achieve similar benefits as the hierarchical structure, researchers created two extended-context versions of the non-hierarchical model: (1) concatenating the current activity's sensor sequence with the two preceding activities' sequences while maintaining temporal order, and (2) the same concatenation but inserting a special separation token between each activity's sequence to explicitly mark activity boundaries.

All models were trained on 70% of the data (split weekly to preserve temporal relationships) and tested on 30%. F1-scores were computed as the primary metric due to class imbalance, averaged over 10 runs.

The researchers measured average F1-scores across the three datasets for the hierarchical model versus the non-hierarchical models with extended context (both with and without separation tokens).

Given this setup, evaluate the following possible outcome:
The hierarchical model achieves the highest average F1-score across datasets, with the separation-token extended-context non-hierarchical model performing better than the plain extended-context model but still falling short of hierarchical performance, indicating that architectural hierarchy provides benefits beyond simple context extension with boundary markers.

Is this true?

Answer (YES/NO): YES